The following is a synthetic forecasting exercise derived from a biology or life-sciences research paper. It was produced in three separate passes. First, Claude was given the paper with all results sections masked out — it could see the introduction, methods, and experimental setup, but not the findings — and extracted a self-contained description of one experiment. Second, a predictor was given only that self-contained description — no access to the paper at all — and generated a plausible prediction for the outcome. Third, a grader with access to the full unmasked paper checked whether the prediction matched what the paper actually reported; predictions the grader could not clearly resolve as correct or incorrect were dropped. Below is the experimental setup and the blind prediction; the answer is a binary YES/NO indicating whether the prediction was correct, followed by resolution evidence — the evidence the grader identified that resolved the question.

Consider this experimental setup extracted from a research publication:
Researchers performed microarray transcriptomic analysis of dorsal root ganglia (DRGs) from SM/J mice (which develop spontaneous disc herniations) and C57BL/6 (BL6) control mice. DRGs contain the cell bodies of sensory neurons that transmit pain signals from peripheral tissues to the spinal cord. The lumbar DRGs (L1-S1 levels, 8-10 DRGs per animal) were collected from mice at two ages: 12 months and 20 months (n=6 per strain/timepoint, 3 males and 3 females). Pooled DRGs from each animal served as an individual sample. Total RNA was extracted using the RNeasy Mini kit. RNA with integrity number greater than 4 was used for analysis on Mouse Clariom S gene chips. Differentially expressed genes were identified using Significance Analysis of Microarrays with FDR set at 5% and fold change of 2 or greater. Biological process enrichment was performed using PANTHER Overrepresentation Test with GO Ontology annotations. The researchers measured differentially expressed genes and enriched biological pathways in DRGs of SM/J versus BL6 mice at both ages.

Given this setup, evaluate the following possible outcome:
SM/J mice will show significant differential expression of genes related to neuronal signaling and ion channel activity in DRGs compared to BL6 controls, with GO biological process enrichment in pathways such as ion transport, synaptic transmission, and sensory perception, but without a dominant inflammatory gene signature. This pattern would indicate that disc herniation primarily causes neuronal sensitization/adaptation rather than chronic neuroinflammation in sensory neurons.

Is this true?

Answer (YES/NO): NO